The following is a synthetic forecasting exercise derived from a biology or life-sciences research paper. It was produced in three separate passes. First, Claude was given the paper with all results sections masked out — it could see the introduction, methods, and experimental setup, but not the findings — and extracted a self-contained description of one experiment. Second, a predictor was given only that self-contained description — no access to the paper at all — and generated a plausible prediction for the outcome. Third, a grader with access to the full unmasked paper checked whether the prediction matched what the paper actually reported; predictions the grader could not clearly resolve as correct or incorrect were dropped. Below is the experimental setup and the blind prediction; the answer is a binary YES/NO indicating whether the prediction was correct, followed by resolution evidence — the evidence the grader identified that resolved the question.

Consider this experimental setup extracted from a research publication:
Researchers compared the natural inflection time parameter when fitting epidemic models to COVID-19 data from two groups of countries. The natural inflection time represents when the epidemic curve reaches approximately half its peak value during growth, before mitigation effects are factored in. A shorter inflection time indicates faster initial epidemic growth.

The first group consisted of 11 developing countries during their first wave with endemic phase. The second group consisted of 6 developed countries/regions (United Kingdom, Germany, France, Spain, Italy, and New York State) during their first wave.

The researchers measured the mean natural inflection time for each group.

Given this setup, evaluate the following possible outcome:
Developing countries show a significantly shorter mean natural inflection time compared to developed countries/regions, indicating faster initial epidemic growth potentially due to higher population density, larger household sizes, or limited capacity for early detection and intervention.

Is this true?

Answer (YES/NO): NO